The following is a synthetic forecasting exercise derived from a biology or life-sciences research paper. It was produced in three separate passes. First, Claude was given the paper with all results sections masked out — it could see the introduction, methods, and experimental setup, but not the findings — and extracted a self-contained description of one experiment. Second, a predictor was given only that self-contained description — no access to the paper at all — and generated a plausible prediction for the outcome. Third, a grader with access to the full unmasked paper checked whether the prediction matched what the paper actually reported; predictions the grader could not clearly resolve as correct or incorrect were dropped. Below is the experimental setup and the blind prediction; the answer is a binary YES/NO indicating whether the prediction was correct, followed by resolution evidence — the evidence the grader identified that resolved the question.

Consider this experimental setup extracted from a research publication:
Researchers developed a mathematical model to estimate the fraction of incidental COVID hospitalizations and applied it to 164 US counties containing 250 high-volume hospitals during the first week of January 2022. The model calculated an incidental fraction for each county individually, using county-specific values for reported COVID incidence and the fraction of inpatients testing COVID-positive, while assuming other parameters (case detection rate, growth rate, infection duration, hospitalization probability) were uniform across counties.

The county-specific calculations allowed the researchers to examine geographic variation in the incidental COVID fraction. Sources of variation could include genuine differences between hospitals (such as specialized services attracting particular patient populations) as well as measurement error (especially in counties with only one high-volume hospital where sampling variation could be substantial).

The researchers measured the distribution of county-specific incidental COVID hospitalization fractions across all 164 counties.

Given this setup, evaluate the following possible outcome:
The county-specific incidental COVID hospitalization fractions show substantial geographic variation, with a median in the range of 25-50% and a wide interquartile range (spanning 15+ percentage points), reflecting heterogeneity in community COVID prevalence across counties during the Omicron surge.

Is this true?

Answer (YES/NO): NO